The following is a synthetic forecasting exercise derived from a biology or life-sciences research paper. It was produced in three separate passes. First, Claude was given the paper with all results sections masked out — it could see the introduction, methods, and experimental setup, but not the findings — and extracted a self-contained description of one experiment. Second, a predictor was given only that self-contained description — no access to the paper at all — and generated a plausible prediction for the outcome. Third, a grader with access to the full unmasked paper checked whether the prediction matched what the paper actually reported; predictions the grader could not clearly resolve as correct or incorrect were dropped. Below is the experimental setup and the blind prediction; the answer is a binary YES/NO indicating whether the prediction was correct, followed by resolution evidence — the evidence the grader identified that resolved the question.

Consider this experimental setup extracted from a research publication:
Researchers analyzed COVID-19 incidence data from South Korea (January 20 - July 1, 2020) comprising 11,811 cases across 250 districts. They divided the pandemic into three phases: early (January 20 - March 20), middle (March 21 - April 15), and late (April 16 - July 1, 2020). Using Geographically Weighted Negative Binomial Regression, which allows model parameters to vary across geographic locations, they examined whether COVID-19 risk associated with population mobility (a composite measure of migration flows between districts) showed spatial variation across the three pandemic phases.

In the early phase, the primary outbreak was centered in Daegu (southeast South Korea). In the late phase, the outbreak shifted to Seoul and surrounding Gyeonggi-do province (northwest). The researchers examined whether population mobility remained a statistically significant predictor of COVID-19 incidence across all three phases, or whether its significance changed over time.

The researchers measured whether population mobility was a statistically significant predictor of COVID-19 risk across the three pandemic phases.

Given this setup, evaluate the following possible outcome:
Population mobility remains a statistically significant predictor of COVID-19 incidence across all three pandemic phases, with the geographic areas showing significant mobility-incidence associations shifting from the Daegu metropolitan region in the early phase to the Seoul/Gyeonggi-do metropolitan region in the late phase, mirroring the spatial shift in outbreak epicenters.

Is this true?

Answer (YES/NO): NO